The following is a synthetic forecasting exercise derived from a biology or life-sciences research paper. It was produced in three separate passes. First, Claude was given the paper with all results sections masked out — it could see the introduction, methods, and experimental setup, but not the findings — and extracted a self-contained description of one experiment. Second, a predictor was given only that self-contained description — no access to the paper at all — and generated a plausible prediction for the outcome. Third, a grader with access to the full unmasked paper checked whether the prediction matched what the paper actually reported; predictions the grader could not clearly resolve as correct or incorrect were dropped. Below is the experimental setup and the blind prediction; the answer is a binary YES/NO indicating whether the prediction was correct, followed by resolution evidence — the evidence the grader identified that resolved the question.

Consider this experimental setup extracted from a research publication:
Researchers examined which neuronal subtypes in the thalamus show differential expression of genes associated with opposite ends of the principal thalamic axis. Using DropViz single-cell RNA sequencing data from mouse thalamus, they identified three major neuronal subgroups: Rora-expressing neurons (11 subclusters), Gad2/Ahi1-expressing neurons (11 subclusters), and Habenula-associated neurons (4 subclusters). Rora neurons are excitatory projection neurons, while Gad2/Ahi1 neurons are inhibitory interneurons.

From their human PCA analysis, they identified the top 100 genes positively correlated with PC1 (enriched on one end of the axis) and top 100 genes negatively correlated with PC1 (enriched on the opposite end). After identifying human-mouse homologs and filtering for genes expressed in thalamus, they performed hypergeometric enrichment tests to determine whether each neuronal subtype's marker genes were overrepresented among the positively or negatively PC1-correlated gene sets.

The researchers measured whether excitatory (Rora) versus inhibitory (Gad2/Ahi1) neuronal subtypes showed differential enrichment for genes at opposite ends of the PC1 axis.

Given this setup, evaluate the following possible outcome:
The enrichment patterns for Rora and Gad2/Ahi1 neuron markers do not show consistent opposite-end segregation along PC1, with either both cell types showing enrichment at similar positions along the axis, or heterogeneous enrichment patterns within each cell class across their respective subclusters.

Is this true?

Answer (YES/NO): NO